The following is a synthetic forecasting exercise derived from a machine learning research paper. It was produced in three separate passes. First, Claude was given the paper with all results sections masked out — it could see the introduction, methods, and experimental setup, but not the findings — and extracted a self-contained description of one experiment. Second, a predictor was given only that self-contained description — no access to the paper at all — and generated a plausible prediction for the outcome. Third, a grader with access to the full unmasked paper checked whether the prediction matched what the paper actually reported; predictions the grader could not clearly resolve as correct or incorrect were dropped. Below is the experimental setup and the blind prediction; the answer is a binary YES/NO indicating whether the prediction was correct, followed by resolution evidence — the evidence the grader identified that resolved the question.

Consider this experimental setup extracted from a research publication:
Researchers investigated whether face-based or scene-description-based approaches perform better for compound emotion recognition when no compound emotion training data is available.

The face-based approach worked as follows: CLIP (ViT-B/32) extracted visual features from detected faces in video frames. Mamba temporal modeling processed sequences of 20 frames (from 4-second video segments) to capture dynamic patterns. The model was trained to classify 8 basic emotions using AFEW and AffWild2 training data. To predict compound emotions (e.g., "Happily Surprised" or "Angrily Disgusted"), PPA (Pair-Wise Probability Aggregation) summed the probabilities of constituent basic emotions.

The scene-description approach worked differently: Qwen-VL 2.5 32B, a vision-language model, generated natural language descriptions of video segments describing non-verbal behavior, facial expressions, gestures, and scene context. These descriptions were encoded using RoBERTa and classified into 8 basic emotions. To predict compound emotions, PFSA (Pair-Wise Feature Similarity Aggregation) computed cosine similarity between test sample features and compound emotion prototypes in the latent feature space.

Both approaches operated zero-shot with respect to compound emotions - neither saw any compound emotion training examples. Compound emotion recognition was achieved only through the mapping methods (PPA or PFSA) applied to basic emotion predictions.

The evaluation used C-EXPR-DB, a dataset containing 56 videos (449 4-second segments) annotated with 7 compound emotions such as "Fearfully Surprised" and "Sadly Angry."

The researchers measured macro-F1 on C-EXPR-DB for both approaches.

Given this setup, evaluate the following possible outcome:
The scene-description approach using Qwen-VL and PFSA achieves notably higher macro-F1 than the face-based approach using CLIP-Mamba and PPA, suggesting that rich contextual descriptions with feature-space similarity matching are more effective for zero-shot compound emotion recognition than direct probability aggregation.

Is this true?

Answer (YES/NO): YES